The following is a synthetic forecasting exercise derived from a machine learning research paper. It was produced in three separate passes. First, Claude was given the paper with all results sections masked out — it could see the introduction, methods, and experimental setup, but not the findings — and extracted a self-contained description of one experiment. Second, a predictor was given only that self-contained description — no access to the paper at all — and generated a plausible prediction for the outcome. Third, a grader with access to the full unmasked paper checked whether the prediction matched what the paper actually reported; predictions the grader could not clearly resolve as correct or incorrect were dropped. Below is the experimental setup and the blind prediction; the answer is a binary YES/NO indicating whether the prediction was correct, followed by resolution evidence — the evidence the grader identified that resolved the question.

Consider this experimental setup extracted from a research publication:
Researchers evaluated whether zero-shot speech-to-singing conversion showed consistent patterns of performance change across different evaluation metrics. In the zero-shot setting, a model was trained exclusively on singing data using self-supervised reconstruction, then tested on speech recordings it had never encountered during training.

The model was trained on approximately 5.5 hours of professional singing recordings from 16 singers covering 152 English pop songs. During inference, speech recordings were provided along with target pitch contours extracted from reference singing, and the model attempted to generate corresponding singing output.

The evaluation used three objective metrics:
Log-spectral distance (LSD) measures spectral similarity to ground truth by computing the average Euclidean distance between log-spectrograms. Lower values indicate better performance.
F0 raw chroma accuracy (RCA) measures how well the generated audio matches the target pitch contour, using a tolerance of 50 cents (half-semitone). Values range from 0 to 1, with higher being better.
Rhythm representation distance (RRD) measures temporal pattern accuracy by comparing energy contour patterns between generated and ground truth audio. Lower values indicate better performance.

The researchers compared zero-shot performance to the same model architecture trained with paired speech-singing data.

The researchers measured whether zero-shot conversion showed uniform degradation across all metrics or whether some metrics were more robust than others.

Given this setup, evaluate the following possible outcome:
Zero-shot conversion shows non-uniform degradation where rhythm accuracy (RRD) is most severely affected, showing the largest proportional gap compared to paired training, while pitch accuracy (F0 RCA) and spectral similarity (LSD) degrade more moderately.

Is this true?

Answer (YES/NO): NO